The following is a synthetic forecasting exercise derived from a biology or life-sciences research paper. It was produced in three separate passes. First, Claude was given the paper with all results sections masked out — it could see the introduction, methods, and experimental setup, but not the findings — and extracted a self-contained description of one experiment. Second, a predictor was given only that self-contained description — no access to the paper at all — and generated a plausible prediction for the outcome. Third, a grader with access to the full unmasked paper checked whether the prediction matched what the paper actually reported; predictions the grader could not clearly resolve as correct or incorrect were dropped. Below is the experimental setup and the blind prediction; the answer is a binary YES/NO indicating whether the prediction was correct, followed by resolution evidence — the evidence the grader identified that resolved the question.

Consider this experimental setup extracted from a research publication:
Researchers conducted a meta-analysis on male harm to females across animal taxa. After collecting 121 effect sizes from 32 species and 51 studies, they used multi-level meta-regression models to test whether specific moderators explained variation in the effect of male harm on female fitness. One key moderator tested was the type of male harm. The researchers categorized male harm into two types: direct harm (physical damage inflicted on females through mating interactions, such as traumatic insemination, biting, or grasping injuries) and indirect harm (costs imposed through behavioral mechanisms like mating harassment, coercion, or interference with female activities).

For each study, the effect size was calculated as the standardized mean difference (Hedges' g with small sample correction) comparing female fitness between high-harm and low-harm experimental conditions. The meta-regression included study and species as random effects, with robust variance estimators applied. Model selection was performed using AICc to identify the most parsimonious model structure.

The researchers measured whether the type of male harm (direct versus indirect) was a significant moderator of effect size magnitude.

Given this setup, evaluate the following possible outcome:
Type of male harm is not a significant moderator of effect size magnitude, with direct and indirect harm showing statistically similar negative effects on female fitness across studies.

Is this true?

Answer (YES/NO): NO